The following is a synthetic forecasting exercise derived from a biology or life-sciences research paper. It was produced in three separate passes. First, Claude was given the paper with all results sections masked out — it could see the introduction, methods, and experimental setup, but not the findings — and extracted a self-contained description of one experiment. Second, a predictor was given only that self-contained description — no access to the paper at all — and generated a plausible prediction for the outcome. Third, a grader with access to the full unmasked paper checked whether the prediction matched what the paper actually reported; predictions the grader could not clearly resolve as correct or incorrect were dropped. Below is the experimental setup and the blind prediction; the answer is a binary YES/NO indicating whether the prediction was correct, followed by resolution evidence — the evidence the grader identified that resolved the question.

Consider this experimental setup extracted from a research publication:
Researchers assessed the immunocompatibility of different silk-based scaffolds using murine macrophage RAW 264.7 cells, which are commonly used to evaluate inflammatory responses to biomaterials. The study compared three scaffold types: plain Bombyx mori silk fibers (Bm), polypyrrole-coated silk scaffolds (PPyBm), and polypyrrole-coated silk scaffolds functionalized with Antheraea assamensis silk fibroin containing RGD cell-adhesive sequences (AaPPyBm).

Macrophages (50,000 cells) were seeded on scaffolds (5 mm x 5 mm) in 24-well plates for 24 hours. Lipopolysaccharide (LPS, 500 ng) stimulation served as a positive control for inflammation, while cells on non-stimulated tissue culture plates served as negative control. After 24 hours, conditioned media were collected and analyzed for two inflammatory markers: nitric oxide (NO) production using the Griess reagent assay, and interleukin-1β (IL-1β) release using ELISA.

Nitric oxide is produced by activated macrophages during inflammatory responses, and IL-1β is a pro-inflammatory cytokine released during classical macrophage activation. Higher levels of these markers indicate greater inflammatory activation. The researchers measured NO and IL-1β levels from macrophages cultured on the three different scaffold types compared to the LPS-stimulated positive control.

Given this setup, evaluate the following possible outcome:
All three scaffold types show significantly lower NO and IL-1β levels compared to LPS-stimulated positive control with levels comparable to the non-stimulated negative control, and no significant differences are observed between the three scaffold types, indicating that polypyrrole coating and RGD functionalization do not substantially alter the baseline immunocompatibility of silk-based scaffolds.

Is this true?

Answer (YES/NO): NO